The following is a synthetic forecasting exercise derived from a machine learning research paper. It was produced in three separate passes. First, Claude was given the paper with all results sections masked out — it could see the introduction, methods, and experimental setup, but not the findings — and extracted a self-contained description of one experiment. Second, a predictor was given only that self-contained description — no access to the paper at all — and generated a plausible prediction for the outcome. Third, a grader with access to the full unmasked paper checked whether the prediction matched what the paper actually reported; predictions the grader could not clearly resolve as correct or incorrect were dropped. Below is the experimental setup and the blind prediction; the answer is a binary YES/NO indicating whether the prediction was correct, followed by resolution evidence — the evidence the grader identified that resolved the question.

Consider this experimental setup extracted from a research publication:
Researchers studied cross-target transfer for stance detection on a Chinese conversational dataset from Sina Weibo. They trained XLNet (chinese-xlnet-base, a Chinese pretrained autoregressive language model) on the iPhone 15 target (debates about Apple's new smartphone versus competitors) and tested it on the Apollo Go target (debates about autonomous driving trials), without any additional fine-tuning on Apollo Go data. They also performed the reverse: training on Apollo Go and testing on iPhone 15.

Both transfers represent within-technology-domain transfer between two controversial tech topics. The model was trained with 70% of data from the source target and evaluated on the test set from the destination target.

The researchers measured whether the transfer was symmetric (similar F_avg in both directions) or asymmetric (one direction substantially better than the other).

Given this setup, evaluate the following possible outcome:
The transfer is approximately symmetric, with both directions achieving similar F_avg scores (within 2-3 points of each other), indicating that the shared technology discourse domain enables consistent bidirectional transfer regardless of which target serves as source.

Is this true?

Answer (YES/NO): NO